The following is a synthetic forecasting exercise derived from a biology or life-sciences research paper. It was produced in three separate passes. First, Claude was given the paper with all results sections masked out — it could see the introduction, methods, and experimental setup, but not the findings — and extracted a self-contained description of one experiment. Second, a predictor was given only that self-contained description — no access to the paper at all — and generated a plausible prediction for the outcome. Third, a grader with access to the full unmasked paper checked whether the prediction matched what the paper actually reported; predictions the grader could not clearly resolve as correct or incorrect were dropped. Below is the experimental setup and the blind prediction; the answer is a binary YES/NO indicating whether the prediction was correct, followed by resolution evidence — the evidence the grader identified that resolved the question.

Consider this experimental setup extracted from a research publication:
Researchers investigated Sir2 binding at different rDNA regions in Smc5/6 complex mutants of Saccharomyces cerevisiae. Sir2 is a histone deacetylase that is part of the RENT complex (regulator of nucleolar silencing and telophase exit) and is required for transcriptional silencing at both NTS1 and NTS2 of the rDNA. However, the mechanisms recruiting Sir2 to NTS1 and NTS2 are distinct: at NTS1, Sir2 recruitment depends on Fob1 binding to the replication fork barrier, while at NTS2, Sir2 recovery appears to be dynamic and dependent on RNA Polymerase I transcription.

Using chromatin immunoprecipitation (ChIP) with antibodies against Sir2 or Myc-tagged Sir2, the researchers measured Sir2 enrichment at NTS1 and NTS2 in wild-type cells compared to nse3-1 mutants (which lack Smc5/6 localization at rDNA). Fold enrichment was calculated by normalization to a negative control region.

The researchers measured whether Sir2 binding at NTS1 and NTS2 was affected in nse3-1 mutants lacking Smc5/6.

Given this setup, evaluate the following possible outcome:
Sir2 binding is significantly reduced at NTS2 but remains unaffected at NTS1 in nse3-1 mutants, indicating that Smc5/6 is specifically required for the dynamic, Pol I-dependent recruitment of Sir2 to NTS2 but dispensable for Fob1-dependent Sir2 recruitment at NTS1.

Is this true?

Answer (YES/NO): NO